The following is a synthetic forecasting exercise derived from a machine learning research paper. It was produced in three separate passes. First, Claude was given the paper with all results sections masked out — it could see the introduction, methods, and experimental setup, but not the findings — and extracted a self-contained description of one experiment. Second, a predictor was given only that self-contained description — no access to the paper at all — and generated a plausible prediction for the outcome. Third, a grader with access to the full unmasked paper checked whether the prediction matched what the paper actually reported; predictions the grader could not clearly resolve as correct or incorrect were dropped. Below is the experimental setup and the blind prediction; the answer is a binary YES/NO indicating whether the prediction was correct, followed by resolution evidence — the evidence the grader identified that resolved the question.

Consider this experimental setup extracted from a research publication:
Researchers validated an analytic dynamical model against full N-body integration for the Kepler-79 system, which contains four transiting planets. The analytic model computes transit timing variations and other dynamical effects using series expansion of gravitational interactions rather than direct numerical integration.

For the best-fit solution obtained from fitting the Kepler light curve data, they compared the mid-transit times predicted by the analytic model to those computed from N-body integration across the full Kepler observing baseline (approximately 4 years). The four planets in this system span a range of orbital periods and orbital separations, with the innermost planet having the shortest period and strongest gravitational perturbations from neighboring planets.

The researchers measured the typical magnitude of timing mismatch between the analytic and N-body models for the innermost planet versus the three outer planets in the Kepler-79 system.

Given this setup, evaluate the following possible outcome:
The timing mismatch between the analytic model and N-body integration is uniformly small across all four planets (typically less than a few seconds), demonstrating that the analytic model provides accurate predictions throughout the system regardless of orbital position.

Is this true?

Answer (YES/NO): NO